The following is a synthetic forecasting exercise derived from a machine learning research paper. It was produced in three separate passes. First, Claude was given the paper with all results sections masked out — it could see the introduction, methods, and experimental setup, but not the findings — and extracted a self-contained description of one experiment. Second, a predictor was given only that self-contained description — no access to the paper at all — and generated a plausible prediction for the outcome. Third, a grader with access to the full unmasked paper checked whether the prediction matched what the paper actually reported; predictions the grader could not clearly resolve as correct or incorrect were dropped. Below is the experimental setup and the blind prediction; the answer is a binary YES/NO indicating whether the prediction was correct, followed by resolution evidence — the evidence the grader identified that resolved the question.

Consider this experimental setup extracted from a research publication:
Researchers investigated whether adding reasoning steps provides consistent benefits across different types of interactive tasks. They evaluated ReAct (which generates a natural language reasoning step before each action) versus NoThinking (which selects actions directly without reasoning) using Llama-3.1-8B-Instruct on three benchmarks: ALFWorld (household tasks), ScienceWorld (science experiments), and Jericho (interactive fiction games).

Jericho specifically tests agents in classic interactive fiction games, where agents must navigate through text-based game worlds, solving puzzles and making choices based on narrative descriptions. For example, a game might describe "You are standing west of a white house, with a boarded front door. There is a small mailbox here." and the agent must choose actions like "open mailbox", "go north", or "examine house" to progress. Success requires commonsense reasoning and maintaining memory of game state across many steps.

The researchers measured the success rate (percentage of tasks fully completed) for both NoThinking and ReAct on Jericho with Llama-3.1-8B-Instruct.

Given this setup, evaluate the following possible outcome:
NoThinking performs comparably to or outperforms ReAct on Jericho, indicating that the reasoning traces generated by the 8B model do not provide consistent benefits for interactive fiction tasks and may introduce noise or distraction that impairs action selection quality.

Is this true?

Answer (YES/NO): YES